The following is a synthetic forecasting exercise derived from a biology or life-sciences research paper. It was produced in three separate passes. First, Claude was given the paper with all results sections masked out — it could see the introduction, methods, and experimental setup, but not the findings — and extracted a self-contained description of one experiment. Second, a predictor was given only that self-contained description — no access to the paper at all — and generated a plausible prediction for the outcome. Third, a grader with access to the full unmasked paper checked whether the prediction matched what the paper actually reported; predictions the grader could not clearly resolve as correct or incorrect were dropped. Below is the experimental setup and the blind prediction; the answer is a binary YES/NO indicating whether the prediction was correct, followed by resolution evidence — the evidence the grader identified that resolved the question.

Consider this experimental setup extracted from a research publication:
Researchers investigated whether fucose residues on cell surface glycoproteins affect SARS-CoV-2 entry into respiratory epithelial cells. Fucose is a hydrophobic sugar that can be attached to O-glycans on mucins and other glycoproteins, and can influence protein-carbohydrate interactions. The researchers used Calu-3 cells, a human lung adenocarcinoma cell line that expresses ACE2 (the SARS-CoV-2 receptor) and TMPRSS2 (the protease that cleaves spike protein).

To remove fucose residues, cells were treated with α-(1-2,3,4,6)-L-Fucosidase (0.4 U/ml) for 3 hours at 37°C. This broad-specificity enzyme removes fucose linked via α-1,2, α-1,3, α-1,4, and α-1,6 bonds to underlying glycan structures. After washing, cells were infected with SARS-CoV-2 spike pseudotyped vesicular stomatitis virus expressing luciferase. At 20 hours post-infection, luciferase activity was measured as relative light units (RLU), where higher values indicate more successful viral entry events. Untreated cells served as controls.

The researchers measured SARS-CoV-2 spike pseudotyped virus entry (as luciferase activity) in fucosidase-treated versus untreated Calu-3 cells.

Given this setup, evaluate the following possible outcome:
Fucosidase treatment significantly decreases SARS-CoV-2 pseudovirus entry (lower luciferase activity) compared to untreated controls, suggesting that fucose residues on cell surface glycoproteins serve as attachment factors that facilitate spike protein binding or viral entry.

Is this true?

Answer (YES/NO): NO